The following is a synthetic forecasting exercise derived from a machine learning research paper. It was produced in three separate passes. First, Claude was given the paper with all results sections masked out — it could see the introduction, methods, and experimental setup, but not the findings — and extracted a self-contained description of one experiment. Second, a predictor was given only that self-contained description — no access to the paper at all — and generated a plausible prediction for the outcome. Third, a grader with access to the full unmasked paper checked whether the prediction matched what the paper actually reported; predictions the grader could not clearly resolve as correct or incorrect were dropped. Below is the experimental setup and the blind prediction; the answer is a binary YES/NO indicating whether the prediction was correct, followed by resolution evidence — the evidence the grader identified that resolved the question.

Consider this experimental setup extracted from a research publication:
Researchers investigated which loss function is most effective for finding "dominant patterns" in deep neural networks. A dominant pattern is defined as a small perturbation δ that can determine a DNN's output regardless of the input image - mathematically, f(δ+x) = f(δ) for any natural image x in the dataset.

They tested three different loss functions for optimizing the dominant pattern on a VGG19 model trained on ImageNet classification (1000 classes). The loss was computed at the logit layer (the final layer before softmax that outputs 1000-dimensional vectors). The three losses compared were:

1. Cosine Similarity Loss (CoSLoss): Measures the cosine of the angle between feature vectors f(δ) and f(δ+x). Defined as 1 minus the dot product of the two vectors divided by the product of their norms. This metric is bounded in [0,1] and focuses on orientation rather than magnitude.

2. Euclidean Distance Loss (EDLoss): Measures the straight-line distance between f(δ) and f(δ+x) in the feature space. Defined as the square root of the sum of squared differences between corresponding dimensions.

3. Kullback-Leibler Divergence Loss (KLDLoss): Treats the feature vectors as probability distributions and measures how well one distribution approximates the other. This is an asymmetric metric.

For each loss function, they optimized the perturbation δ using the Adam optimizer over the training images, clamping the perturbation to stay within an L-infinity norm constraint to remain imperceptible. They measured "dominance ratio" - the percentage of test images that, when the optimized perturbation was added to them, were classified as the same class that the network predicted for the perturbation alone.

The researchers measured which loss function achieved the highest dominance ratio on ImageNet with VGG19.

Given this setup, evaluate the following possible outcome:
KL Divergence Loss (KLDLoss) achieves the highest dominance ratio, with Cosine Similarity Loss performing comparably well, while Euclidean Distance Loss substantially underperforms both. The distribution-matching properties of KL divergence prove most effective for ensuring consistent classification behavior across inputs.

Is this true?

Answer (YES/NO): NO